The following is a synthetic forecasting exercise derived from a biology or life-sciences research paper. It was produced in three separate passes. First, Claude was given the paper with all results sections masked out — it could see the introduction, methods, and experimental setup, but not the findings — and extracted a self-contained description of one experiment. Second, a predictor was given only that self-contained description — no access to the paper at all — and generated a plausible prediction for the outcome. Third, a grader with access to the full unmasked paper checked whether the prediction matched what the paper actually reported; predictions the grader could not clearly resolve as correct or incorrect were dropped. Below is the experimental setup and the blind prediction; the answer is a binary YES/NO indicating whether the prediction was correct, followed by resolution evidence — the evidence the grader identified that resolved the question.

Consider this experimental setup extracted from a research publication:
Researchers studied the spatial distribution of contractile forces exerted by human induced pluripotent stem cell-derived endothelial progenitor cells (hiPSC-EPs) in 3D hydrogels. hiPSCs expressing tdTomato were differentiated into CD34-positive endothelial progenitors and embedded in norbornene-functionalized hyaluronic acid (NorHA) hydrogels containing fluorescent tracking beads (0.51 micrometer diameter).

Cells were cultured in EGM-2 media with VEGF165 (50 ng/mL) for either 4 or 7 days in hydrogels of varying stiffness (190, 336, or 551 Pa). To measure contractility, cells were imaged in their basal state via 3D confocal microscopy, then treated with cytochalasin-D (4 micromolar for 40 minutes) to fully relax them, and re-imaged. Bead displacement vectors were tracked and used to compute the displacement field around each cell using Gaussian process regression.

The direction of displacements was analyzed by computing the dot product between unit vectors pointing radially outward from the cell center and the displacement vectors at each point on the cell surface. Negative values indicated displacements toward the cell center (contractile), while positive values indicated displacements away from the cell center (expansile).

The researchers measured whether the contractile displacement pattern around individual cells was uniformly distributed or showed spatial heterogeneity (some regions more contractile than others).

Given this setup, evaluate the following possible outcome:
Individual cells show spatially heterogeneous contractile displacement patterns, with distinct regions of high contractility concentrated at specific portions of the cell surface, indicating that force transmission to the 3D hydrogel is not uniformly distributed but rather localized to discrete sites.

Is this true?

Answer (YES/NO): YES